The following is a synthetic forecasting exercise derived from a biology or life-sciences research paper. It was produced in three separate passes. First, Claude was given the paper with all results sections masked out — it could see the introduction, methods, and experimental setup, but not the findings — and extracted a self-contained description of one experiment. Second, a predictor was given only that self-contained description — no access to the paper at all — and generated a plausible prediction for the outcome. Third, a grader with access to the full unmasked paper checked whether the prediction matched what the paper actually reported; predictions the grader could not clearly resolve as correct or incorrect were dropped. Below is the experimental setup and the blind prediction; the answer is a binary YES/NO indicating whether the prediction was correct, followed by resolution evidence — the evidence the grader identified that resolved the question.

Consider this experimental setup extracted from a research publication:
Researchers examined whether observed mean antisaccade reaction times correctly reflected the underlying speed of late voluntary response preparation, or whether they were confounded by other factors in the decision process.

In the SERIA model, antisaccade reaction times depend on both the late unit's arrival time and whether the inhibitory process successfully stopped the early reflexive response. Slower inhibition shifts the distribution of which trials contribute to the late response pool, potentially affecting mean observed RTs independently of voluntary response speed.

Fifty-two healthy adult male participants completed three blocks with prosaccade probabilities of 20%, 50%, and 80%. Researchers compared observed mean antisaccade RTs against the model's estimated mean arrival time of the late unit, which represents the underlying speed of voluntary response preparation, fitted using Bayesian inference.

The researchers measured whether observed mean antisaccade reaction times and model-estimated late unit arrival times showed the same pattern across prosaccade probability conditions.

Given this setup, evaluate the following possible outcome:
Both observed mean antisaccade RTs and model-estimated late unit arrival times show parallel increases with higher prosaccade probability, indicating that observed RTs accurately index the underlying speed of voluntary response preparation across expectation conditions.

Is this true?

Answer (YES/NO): NO